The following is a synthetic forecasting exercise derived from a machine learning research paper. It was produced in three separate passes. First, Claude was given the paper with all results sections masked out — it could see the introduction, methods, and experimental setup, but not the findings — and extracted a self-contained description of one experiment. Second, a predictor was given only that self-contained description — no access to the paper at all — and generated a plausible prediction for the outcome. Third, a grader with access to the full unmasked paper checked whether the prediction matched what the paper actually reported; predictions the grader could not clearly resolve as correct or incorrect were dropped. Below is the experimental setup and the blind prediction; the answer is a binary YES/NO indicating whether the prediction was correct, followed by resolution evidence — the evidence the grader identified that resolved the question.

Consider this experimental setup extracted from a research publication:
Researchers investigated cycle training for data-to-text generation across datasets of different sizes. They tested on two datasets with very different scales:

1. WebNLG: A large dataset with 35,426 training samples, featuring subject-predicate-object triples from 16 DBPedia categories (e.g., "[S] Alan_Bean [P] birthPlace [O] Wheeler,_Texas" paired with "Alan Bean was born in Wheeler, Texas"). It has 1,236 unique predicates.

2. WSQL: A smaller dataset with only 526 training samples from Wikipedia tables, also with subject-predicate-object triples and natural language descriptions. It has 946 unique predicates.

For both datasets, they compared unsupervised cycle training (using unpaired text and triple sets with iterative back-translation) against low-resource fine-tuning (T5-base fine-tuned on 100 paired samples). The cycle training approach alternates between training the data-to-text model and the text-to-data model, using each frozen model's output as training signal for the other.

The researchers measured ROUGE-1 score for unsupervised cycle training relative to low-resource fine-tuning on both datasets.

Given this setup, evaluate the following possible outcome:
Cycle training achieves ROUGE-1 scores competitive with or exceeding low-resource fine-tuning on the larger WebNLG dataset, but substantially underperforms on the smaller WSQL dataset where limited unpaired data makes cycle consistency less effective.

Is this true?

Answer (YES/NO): YES